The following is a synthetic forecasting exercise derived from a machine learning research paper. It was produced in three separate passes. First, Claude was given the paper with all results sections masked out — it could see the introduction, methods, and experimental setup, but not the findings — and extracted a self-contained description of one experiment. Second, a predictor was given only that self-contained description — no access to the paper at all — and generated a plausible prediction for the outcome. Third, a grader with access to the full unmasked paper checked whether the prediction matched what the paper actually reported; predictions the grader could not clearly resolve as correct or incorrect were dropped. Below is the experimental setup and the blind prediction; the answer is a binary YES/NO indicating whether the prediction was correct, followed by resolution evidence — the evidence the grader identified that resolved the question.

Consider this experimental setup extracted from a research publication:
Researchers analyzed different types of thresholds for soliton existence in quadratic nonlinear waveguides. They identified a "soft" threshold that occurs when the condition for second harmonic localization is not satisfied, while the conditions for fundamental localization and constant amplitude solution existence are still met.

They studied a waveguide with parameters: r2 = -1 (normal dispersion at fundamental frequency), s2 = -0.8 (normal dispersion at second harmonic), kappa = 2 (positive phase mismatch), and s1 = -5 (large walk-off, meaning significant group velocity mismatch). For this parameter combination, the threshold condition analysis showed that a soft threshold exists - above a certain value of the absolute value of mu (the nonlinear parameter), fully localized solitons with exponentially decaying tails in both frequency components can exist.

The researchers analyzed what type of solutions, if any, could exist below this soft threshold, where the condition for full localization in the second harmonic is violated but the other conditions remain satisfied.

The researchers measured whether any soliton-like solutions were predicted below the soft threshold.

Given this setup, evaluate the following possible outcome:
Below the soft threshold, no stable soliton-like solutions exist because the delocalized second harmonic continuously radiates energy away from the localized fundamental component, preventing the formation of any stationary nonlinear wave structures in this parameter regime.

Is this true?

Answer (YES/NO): NO